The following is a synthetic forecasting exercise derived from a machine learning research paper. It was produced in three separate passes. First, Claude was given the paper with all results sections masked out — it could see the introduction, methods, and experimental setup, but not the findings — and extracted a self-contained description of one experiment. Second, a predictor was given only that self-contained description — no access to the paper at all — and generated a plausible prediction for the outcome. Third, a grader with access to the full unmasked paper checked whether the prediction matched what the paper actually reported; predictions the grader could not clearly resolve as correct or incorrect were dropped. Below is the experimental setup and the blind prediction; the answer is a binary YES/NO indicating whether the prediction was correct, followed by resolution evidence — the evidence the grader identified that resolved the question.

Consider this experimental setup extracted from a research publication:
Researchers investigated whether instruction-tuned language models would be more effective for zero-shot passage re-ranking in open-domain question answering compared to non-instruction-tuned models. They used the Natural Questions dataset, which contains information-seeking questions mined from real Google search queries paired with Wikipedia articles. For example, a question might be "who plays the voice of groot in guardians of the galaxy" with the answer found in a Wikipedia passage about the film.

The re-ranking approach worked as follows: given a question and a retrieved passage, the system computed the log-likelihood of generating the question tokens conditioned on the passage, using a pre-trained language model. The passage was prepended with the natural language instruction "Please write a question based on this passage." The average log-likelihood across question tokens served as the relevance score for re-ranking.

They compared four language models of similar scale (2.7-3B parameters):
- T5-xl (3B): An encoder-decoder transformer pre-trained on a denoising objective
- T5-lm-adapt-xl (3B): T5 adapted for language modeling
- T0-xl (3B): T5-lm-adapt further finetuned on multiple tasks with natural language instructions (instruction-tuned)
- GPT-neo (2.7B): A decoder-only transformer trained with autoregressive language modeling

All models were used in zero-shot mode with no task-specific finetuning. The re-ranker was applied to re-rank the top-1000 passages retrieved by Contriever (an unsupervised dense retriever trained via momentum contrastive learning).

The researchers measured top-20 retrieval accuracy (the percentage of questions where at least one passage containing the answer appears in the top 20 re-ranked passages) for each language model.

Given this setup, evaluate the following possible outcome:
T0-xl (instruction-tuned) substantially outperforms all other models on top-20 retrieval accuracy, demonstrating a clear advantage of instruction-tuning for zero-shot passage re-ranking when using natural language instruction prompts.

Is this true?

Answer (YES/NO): YES